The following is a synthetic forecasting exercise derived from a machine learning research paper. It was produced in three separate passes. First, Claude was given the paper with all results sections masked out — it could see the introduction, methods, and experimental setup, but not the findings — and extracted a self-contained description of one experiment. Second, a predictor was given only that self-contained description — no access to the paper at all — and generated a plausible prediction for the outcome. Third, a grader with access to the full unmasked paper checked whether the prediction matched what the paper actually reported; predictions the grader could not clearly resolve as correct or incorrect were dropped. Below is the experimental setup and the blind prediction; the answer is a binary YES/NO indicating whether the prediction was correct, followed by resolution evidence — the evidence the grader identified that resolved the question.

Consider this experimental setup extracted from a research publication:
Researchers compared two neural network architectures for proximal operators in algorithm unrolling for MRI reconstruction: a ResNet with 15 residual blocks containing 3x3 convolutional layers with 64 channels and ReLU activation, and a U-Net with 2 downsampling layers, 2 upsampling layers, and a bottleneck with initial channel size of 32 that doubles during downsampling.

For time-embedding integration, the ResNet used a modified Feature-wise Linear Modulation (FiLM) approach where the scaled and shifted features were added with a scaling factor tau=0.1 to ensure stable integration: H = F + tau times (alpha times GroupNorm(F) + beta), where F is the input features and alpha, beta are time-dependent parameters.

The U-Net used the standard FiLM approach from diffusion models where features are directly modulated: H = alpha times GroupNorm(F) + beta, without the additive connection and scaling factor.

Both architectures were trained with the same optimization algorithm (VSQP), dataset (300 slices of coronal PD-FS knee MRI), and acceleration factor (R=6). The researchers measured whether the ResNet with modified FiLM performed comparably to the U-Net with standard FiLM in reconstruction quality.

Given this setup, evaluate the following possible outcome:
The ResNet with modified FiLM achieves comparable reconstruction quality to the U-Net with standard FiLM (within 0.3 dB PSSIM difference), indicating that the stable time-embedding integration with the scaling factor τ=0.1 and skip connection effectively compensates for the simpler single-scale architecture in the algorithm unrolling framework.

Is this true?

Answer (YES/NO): NO